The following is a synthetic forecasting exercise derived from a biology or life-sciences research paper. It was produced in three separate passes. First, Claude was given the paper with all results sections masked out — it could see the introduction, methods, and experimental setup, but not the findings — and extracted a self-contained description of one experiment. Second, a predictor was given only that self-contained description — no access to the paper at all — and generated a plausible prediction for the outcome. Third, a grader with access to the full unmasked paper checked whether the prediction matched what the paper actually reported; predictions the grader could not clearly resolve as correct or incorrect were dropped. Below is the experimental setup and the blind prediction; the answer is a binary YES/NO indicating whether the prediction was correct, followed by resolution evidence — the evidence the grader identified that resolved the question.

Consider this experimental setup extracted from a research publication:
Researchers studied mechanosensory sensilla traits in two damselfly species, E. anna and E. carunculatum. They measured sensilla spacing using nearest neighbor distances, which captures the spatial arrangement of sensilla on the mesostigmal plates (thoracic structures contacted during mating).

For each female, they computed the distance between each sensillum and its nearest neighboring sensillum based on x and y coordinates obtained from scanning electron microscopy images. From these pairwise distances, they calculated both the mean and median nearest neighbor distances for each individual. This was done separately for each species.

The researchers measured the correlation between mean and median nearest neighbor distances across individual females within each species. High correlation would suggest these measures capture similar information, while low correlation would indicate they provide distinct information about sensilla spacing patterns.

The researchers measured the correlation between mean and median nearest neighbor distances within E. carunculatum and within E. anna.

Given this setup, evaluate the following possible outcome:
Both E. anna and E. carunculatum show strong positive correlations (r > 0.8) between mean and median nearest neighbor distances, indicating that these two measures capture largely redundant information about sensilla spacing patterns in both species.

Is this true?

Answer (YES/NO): YES